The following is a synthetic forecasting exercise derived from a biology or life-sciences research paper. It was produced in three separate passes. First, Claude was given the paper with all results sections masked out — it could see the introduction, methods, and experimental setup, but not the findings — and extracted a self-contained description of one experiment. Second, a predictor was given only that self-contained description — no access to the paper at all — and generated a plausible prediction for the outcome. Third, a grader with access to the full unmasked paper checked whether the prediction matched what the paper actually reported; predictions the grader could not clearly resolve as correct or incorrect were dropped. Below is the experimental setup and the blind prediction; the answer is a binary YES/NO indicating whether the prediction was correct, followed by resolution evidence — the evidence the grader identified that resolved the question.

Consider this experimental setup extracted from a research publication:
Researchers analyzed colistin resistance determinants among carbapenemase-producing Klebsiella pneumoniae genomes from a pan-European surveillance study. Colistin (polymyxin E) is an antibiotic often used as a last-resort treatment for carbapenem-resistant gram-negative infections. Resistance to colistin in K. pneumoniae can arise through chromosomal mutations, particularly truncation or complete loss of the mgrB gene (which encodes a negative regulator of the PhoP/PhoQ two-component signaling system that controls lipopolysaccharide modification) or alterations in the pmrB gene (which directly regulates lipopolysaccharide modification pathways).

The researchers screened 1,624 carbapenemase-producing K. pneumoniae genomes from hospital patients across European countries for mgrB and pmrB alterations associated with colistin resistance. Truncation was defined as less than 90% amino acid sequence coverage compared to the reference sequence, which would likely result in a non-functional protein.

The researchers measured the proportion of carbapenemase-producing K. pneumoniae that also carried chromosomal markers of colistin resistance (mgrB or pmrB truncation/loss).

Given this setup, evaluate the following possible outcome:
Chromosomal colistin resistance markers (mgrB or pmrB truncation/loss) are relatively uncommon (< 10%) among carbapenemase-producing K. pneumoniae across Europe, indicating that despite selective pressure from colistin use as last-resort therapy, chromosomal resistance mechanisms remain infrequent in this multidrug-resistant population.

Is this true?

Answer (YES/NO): NO